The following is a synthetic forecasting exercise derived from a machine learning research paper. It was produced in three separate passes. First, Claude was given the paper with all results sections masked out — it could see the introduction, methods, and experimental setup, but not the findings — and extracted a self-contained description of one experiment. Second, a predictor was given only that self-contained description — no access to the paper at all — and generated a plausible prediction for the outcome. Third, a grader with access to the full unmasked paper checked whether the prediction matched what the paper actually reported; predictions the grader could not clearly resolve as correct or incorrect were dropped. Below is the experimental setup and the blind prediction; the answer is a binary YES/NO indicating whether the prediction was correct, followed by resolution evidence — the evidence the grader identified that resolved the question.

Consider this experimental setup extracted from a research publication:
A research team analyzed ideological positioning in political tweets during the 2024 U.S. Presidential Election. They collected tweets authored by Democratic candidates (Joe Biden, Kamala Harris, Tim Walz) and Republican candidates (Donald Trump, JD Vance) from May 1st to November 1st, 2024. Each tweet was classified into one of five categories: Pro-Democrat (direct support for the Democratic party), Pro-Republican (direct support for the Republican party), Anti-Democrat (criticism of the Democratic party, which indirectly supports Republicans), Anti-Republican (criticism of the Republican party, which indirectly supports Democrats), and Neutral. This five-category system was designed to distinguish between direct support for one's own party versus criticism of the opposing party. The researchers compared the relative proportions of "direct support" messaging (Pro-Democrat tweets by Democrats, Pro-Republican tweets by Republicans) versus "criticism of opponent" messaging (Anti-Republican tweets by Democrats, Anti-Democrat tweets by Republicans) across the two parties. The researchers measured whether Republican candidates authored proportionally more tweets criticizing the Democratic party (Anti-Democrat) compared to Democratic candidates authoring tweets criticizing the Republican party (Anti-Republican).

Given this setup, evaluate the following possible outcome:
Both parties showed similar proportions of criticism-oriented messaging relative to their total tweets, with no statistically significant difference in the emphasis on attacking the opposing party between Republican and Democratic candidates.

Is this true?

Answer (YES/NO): NO